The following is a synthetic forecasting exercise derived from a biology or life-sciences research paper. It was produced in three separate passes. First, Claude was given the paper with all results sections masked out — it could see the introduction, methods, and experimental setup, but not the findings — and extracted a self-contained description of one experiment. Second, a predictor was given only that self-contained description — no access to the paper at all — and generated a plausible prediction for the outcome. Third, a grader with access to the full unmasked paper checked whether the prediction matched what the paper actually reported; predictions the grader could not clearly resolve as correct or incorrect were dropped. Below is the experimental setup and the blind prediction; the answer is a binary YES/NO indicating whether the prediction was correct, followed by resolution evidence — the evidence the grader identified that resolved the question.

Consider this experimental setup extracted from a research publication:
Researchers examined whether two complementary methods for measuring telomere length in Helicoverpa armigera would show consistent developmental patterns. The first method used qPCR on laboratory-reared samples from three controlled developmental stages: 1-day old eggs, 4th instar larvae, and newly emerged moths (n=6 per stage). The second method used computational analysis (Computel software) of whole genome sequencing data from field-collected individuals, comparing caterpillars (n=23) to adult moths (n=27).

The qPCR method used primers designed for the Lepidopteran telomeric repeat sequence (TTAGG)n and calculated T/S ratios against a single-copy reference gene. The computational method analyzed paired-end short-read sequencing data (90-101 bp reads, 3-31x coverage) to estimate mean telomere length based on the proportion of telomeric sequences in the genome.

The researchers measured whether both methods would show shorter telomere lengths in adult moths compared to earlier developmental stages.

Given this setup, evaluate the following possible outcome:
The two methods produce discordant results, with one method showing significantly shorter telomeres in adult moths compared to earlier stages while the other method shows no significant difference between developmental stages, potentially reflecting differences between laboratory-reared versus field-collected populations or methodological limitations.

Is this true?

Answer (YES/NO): NO